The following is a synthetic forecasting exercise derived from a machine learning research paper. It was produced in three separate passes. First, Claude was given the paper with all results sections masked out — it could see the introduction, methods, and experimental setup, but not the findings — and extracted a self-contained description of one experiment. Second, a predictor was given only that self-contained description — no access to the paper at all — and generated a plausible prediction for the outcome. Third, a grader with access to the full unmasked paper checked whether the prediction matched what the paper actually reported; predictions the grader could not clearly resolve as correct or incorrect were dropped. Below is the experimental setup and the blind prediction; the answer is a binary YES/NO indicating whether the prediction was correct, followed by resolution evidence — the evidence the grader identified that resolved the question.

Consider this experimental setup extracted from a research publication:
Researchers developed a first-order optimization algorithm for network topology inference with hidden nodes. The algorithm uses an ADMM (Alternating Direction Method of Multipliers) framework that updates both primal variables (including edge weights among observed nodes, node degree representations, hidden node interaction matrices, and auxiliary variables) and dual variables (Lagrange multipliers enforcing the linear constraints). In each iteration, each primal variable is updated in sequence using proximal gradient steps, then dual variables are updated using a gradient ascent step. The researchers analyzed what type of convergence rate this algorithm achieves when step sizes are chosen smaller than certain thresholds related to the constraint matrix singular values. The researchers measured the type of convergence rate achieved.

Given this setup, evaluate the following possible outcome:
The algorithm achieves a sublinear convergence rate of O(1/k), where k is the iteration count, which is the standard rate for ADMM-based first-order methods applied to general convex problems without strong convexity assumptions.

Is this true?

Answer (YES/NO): NO